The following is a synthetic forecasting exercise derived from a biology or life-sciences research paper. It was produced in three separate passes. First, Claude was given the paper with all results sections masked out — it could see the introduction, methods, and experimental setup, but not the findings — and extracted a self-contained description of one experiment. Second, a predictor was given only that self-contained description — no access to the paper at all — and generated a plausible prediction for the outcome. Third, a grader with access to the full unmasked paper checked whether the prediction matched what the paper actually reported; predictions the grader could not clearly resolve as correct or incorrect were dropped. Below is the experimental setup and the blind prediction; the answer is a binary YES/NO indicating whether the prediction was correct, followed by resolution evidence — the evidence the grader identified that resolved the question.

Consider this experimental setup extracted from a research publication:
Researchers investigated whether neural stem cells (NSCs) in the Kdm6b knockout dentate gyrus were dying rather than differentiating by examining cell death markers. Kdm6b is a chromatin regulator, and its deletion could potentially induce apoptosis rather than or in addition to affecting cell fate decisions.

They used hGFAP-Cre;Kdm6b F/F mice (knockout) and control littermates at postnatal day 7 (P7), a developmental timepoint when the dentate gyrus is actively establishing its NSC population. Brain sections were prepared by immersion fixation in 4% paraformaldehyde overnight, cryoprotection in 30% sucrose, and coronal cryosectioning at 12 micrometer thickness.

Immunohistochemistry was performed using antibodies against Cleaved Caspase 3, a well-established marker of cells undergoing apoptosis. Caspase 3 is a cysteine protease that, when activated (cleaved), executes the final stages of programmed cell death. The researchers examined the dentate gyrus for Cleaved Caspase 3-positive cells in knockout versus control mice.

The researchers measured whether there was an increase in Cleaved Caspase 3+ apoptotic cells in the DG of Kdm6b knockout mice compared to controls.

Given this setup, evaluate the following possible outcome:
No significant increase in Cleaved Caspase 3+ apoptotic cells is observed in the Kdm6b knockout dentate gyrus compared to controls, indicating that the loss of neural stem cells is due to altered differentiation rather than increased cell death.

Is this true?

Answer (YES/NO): YES